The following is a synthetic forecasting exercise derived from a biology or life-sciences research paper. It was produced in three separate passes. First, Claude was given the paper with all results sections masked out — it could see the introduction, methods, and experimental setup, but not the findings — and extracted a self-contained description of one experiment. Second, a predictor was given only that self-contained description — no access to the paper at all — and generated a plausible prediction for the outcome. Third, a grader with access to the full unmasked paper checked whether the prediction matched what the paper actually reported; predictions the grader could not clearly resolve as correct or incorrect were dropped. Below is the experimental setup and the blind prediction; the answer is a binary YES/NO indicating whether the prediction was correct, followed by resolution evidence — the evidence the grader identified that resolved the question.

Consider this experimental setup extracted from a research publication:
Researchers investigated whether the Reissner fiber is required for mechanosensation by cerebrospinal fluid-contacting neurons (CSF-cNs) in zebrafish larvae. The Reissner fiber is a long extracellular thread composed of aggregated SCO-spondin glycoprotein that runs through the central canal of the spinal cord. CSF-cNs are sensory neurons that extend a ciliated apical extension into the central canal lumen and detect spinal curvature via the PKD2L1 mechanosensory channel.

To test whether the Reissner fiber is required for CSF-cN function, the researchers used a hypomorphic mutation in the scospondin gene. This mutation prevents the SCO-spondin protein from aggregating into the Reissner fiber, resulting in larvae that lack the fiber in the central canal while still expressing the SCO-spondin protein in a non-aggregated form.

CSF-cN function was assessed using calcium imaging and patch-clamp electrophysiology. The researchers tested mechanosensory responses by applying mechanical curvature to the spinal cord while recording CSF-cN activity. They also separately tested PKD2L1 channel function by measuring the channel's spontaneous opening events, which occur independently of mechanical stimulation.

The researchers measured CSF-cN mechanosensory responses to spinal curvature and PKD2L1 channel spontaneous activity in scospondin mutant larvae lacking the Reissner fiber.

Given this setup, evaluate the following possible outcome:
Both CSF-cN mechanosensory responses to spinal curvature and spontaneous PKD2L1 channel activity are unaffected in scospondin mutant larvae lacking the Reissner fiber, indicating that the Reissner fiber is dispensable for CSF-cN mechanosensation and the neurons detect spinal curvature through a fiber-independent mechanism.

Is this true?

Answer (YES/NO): NO